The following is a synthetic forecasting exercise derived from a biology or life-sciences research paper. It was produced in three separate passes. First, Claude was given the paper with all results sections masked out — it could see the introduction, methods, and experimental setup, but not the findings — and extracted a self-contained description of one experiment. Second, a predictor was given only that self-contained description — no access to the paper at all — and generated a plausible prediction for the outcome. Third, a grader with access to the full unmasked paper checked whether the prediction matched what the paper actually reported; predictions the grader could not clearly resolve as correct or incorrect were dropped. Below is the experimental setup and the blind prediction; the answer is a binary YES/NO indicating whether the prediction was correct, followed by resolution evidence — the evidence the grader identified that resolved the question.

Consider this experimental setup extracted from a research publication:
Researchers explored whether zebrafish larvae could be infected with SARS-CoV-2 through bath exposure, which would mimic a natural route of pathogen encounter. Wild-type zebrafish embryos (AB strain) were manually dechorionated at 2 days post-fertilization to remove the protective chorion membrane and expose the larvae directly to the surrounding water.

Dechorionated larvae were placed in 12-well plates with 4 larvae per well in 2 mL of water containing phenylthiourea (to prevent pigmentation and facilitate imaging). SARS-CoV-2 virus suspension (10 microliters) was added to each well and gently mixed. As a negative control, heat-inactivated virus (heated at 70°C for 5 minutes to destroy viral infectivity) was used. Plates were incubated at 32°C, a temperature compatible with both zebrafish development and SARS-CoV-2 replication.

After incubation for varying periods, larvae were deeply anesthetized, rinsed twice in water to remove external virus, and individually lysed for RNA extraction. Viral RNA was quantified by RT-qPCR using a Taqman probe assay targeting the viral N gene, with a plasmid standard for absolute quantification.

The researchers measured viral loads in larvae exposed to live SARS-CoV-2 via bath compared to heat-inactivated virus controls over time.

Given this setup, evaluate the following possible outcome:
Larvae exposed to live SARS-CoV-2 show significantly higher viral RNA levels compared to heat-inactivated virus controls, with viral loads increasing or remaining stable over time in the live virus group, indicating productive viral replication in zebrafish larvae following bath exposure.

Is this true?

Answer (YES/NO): NO